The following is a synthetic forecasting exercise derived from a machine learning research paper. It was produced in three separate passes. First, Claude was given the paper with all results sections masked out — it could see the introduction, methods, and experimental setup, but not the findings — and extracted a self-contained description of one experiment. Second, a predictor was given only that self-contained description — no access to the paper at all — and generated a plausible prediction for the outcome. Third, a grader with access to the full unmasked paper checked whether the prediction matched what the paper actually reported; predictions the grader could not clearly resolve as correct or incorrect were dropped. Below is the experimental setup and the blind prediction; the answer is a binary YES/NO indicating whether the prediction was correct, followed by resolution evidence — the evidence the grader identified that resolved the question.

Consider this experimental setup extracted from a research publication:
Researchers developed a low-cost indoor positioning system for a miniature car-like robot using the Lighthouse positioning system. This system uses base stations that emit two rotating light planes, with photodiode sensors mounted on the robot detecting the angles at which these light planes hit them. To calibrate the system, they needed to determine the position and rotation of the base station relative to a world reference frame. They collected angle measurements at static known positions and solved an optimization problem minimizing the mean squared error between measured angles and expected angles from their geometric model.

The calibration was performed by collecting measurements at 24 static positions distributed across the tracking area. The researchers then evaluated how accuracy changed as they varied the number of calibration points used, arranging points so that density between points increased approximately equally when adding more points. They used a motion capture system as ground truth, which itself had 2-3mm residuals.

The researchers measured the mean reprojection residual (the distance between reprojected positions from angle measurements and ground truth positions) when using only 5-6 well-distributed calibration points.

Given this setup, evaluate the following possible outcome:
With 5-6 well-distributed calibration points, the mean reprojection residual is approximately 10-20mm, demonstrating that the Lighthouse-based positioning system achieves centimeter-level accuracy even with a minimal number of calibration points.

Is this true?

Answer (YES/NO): NO